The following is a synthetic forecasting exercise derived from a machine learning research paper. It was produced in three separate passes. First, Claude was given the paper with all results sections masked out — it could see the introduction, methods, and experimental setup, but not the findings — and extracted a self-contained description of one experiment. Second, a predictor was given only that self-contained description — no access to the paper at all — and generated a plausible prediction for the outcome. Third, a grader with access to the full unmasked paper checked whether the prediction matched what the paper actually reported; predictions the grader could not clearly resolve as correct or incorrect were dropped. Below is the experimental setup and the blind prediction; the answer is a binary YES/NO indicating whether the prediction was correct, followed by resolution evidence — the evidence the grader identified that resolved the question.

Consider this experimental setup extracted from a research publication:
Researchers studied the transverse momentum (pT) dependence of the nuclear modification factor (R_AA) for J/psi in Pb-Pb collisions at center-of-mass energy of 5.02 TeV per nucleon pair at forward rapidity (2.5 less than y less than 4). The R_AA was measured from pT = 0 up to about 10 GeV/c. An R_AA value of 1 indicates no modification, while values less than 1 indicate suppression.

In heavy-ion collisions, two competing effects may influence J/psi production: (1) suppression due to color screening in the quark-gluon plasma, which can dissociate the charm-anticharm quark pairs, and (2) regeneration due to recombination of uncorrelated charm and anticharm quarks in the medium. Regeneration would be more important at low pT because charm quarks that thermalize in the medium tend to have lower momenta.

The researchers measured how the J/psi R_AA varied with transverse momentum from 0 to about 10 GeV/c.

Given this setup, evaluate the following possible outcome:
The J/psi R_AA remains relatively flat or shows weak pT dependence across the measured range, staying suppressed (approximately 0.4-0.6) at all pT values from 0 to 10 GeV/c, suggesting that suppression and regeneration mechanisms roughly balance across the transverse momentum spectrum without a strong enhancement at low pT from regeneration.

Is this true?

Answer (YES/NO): NO